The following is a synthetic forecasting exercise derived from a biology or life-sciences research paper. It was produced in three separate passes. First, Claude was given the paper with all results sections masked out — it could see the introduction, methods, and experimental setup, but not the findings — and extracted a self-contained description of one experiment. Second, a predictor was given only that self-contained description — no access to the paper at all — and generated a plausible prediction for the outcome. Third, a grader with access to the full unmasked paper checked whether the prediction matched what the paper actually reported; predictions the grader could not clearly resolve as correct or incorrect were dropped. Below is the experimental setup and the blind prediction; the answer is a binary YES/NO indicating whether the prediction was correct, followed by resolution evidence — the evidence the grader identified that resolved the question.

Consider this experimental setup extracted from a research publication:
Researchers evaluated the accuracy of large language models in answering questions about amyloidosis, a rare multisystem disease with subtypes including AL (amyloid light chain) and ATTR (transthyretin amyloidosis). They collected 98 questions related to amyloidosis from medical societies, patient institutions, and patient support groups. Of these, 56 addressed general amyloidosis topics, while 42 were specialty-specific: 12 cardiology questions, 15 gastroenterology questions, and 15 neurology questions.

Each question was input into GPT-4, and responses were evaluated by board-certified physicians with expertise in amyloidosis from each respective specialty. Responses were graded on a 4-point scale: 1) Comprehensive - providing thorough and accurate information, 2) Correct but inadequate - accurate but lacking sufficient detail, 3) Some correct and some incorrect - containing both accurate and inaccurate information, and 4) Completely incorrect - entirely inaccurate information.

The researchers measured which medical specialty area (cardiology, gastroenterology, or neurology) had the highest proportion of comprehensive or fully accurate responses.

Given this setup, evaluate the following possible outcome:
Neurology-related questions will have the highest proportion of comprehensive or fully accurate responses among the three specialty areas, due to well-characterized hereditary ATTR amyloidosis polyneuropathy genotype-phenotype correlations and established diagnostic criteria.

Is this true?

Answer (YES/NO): NO